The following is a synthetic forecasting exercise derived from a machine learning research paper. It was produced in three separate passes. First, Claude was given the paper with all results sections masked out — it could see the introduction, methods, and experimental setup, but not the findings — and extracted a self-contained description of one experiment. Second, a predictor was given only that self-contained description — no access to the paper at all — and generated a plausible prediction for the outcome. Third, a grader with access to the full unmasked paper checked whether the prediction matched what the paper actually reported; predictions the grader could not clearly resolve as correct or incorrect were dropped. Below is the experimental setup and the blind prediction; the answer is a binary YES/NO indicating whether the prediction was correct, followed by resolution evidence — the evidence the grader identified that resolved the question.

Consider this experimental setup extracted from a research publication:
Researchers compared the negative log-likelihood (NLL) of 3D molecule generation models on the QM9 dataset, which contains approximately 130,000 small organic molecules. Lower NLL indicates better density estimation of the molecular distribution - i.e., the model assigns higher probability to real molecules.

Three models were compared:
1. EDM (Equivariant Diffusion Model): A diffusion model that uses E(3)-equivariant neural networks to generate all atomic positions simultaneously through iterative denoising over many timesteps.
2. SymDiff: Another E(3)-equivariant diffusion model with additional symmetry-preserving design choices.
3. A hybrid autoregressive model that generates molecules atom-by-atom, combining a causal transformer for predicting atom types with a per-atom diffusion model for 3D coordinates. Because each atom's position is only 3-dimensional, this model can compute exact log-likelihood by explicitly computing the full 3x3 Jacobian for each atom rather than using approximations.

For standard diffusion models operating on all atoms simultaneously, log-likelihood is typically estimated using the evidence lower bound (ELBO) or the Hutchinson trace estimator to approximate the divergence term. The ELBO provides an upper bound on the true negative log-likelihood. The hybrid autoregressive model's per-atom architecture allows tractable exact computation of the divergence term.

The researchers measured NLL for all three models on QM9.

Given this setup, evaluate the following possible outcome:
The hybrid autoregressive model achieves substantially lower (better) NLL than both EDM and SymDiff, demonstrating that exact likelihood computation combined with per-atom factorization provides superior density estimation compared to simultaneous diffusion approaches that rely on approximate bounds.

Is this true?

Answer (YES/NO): NO